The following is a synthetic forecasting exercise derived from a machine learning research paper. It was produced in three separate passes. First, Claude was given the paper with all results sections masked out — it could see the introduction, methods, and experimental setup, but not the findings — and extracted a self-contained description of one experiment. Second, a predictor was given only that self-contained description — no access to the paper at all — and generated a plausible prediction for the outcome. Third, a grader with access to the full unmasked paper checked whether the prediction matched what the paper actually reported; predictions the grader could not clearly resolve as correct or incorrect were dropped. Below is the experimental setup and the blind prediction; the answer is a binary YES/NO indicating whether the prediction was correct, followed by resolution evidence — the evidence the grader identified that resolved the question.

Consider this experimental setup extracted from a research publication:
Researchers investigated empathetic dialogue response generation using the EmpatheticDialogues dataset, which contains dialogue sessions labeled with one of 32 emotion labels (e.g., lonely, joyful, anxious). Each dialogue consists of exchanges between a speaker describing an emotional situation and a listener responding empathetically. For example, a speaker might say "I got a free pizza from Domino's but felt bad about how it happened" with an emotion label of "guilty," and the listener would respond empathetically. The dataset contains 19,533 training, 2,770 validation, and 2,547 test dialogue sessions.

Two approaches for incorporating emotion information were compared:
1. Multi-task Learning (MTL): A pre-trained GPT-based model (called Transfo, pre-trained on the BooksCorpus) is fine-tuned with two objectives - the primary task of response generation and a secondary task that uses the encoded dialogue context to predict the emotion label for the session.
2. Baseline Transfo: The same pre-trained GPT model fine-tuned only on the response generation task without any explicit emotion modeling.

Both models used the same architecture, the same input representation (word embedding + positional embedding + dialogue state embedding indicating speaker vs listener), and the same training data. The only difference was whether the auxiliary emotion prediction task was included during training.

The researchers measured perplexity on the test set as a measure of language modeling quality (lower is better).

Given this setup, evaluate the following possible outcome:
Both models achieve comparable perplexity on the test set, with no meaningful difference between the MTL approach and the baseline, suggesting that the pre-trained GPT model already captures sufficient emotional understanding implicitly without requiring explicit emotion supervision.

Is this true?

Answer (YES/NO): NO